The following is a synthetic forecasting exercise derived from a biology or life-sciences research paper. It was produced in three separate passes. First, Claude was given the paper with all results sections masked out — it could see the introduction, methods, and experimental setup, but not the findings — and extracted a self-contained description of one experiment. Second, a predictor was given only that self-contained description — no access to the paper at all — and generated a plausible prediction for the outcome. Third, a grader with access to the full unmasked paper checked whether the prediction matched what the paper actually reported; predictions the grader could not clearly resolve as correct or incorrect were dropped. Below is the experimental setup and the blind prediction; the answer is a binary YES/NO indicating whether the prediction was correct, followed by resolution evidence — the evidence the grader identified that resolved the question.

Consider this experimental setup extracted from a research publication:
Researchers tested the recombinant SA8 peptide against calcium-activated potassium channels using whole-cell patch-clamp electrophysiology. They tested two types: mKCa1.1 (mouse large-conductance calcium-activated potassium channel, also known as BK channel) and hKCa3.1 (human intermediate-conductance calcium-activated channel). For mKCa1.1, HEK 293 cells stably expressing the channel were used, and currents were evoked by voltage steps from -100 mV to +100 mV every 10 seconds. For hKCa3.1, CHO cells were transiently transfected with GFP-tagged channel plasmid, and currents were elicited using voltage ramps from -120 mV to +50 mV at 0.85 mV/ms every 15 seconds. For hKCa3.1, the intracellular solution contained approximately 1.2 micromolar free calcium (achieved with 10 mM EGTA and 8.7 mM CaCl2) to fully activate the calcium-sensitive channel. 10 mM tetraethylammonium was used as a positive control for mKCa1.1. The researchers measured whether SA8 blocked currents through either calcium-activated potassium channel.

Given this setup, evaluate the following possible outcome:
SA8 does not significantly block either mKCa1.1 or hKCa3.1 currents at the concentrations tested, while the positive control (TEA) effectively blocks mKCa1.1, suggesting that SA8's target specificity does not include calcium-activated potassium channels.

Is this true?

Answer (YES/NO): YES